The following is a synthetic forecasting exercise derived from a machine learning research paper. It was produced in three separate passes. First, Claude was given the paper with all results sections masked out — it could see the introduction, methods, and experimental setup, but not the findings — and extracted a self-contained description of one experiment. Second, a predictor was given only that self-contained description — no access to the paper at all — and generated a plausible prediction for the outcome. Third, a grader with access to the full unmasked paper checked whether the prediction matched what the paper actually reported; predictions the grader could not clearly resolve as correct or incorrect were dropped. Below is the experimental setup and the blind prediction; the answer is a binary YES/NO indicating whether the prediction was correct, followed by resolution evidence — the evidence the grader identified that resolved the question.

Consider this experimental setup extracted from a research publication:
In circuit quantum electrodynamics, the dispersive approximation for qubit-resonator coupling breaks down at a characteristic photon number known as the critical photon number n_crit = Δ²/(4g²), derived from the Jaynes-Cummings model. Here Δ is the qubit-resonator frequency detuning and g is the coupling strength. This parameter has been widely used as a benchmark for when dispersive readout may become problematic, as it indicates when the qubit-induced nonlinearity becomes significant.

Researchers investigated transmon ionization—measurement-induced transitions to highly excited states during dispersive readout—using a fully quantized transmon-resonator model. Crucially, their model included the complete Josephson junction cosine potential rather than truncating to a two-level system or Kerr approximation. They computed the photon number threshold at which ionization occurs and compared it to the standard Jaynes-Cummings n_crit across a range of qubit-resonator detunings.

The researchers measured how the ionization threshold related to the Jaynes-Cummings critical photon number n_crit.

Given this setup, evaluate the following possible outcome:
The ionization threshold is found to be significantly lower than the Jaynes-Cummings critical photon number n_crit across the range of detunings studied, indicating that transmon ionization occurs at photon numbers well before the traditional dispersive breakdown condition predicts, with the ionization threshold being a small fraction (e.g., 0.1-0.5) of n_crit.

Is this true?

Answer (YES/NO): NO